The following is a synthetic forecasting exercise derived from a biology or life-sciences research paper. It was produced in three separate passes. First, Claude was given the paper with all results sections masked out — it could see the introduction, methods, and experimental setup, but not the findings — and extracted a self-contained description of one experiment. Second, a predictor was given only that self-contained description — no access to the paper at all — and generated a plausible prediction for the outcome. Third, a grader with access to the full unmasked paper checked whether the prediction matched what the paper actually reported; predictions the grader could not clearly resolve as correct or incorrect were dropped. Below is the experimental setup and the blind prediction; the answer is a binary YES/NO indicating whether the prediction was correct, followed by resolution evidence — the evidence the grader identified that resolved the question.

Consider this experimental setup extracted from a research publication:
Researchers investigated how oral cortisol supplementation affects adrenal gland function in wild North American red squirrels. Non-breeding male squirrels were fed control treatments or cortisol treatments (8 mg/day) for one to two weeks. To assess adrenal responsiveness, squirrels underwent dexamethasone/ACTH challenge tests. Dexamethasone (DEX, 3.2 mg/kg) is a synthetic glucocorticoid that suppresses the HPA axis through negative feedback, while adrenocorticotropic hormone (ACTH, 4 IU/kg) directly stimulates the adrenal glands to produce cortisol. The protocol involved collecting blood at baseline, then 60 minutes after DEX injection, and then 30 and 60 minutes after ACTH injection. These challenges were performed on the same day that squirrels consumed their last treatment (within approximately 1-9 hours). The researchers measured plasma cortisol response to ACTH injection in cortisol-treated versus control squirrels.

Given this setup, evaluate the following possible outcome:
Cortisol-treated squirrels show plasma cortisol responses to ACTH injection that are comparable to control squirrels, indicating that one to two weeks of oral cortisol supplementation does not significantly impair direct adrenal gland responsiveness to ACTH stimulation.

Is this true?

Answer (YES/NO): NO